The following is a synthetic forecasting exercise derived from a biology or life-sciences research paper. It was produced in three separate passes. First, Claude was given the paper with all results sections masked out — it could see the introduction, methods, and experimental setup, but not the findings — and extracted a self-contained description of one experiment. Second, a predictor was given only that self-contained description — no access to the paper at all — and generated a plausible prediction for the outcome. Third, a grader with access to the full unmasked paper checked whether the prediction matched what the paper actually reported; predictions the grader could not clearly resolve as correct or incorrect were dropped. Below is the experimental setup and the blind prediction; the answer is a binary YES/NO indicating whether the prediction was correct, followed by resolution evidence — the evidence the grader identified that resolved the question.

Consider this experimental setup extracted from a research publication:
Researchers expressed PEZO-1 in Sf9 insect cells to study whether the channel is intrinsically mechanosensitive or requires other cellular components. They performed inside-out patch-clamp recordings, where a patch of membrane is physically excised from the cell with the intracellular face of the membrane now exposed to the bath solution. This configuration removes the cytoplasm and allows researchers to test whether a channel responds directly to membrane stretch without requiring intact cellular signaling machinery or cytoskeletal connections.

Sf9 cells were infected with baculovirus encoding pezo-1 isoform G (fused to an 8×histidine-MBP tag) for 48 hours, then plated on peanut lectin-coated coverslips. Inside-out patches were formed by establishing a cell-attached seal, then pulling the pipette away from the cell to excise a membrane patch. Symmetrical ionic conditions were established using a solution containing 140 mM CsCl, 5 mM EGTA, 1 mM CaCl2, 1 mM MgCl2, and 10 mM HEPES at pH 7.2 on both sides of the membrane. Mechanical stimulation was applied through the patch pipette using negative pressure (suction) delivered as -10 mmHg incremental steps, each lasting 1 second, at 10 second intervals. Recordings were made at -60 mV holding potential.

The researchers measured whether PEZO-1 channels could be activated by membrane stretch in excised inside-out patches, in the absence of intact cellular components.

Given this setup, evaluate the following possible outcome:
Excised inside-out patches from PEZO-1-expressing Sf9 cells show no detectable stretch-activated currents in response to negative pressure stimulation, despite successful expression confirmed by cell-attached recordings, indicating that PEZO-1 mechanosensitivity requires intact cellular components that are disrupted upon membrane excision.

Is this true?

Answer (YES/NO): NO